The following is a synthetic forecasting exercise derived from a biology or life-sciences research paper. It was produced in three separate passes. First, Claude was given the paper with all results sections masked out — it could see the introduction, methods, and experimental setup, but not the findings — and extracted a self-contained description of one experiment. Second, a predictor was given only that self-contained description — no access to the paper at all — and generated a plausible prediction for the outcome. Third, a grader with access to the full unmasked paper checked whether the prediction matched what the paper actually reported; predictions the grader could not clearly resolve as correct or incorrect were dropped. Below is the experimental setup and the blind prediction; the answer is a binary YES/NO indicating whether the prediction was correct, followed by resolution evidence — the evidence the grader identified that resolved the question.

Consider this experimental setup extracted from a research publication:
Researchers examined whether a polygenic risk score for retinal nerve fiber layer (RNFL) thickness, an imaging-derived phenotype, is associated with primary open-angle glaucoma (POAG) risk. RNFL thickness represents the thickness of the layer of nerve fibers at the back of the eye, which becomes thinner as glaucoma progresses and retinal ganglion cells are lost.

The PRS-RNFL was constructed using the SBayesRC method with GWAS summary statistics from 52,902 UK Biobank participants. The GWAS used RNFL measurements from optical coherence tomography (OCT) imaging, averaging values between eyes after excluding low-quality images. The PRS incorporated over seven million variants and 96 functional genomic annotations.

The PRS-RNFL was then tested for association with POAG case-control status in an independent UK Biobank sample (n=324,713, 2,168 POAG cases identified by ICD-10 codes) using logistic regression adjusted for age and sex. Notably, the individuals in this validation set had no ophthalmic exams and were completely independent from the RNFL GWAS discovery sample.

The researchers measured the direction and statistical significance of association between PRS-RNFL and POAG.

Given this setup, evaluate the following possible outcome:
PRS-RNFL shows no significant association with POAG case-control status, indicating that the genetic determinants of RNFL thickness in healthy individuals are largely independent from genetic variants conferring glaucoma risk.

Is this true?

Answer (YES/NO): NO